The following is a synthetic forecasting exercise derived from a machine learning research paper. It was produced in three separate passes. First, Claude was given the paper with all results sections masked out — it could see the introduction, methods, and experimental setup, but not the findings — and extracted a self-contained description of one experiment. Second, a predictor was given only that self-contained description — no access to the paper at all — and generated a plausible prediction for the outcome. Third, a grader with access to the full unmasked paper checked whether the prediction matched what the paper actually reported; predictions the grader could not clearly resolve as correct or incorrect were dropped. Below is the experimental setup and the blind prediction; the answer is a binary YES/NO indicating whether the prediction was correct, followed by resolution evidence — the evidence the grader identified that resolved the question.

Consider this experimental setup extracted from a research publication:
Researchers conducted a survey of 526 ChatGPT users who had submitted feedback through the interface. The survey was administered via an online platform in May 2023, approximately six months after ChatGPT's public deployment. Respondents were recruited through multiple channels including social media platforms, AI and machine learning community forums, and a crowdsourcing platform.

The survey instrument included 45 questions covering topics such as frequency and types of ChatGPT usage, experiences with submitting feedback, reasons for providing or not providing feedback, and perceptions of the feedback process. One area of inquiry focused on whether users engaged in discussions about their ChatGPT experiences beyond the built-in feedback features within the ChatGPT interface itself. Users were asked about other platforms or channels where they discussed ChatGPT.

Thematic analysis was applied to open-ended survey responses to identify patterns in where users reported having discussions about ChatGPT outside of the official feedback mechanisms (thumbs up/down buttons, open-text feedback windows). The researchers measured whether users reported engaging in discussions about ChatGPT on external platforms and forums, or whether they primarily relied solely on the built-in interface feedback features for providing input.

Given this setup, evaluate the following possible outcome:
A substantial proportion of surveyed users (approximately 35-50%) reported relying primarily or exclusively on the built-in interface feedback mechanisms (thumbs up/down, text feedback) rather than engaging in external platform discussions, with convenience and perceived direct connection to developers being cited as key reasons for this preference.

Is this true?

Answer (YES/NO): NO